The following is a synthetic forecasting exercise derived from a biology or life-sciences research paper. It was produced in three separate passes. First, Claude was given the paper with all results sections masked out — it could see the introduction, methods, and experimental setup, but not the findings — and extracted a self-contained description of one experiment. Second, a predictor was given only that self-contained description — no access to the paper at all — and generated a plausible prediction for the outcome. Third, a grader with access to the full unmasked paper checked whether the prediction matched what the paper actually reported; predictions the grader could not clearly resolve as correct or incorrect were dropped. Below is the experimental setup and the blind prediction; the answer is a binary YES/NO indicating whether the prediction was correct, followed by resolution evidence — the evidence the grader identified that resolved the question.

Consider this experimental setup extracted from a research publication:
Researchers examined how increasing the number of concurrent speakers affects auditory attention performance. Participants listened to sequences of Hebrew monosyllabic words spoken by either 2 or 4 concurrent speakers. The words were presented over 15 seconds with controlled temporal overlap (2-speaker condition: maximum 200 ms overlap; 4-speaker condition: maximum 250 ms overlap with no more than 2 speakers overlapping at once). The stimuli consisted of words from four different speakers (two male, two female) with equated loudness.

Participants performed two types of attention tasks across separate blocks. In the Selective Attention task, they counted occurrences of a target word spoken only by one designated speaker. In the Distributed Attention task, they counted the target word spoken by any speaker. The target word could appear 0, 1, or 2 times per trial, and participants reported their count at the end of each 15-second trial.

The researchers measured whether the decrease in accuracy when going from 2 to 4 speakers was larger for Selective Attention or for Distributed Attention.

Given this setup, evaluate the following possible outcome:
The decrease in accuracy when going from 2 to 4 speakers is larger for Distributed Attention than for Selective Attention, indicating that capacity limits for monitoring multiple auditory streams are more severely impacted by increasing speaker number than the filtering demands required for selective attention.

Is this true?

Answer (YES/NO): NO